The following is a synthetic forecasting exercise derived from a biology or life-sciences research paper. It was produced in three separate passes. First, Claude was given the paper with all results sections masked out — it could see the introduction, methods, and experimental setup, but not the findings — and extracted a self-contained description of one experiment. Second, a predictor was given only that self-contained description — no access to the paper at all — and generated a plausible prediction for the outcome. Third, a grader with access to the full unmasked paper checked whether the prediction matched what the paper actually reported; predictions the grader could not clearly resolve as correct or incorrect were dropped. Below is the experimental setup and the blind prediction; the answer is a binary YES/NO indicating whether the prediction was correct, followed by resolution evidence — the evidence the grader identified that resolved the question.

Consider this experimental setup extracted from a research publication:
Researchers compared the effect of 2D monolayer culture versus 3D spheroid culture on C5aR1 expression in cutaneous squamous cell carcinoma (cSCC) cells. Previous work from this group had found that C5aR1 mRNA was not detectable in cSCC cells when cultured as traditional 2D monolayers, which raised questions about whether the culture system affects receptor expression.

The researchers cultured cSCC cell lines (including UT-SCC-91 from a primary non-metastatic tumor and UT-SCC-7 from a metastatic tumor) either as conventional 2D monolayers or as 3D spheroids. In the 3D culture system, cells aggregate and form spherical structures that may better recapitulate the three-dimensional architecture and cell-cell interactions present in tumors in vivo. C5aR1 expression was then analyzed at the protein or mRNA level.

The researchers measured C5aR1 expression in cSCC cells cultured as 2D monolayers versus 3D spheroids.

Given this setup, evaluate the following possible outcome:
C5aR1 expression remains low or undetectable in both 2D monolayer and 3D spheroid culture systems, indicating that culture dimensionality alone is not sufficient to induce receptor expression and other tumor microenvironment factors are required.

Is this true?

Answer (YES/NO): YES